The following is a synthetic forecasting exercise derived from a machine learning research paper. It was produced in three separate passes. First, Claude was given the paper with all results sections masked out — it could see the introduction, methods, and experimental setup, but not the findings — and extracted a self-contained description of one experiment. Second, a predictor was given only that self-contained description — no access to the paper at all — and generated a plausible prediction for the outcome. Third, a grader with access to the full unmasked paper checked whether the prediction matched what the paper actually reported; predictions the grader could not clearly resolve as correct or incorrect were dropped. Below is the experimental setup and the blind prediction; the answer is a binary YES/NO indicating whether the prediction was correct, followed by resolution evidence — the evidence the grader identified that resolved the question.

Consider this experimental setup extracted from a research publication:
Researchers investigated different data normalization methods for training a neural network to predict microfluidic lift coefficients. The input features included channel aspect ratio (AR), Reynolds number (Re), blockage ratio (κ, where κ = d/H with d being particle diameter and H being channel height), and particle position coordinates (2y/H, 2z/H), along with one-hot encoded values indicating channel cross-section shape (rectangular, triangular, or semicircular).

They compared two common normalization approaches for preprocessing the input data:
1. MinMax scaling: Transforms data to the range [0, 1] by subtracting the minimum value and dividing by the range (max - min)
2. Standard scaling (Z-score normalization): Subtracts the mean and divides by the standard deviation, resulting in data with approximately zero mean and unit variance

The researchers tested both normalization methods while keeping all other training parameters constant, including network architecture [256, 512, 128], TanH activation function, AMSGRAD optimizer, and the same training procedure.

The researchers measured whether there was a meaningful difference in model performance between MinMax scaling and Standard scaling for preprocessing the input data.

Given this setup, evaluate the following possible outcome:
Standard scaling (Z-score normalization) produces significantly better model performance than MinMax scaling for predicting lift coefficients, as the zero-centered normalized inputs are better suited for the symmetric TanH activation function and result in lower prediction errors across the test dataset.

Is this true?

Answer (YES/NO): NO